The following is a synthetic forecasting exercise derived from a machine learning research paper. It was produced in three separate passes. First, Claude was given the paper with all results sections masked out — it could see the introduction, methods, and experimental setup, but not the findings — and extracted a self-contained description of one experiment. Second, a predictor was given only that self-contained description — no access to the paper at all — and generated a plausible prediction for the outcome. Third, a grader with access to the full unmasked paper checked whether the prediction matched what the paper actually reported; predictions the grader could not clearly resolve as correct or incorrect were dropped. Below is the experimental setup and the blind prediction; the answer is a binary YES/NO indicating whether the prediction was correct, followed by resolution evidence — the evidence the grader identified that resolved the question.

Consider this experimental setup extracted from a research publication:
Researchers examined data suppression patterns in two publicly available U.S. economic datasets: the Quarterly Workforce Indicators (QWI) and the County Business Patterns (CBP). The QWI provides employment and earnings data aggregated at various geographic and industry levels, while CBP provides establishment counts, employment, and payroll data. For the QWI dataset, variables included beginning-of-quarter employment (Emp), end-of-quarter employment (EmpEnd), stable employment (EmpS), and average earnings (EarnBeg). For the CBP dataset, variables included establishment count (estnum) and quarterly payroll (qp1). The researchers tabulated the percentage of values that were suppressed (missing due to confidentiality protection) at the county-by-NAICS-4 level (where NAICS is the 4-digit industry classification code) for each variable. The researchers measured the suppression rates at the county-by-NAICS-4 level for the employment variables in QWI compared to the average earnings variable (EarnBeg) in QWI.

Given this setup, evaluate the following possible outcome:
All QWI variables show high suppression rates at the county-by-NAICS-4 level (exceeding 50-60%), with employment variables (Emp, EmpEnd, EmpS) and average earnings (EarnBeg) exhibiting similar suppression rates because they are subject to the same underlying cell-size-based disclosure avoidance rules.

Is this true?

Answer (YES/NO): NO